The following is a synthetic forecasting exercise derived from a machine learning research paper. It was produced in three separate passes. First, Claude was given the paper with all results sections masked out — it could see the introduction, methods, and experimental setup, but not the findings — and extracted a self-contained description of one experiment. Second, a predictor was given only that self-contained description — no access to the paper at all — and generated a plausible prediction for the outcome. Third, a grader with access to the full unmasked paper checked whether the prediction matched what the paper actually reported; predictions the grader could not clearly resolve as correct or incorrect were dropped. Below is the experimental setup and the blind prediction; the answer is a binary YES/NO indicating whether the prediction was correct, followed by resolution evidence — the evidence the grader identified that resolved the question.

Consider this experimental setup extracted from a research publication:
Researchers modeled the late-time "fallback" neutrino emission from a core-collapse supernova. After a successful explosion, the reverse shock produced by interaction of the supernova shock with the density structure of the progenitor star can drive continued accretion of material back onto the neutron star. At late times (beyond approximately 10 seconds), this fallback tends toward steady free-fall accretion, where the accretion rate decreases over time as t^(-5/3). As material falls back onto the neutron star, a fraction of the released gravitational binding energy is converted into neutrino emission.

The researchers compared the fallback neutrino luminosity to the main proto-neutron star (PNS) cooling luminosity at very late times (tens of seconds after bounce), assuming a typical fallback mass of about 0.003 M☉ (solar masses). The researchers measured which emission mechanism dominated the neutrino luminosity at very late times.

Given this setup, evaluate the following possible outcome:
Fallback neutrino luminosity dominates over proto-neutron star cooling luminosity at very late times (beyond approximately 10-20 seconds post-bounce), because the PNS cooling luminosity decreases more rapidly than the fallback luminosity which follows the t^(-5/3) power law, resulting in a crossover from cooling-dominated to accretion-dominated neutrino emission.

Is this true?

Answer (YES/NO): YES